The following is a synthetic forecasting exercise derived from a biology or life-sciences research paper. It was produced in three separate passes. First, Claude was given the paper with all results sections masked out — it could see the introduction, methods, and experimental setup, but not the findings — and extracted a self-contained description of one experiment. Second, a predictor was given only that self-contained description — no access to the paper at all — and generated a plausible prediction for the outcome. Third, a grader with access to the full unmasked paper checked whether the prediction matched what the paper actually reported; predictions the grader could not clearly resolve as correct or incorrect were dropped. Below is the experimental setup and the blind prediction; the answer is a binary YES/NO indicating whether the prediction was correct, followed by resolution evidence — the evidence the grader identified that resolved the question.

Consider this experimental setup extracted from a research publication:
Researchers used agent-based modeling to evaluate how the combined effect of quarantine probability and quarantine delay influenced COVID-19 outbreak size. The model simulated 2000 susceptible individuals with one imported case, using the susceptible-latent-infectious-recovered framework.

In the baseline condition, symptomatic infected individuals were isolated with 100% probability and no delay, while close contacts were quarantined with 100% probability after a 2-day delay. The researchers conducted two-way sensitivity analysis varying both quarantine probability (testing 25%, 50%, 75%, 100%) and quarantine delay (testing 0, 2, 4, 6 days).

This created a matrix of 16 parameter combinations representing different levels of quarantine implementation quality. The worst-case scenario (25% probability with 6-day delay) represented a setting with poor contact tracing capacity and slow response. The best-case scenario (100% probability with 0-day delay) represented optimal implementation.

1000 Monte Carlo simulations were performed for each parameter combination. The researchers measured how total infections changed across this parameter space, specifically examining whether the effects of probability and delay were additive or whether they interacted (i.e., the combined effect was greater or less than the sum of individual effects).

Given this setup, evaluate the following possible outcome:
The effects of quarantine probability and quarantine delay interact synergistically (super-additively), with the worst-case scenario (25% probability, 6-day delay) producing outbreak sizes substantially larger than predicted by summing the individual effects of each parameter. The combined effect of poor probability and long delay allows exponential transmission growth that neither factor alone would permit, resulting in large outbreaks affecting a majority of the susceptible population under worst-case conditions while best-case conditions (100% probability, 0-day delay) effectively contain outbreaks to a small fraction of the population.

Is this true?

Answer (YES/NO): NO